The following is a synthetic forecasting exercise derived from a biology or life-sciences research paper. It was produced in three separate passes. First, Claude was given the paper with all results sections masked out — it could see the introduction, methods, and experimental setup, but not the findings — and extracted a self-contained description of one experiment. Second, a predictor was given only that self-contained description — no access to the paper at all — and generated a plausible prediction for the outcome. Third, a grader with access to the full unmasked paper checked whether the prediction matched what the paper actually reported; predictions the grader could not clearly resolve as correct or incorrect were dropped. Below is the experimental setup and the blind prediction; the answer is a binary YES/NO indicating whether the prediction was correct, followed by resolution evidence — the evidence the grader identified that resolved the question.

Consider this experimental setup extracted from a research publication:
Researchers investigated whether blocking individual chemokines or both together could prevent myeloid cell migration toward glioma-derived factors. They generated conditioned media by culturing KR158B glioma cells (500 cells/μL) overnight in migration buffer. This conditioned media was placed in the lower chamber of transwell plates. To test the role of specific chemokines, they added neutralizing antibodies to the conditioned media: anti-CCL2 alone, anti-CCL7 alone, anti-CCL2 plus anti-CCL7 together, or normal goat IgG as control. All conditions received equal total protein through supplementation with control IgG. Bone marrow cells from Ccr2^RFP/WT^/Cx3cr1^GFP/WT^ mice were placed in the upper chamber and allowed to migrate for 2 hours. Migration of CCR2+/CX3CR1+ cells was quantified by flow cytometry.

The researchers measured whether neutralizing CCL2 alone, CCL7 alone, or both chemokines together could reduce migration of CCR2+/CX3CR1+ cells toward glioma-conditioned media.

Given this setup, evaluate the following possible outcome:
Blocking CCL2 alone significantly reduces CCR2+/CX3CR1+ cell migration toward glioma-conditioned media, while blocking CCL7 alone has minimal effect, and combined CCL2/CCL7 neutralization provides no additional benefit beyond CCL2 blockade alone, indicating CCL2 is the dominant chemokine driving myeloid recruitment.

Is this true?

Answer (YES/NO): NO